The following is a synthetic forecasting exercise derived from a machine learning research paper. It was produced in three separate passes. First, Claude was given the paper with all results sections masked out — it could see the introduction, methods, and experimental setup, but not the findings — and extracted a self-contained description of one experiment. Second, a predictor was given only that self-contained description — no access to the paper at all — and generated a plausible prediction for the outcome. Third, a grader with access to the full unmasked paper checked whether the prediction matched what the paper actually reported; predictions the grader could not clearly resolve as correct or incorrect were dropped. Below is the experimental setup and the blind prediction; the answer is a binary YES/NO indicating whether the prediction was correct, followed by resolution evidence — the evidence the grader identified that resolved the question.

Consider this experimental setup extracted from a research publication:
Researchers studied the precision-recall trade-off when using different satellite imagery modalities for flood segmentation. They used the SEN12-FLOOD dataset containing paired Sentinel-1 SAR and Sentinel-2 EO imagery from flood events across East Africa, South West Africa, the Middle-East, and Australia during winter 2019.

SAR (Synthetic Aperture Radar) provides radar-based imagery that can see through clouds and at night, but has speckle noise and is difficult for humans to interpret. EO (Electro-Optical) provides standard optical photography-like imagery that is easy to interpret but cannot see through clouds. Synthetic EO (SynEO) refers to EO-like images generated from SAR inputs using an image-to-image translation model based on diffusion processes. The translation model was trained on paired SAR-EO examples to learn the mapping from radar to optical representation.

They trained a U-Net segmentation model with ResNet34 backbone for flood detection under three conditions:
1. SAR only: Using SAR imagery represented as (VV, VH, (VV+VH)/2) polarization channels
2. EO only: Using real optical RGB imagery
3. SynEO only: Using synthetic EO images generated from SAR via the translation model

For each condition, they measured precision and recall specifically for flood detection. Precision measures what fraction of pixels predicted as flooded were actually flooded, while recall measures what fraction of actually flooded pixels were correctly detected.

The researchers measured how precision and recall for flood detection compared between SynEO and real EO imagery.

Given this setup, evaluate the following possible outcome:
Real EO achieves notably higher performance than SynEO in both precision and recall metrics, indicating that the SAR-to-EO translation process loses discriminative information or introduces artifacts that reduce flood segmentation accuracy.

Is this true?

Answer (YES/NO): NO